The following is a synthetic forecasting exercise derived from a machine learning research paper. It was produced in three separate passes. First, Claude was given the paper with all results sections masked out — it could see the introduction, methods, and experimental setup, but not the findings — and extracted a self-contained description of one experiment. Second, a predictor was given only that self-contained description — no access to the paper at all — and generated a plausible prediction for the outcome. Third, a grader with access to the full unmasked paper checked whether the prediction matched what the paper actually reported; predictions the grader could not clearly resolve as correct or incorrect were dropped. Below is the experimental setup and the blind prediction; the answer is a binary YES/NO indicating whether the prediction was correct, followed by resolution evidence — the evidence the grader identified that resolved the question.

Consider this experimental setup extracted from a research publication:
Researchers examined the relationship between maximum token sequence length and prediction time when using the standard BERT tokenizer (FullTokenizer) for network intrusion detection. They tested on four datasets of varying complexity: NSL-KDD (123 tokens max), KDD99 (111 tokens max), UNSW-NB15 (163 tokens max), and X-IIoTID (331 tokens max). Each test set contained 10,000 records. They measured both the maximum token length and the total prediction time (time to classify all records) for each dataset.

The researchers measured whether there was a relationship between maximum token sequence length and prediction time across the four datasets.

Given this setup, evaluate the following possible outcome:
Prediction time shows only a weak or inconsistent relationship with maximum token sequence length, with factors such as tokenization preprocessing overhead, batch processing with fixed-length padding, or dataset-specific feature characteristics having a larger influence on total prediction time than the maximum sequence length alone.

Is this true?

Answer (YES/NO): NO